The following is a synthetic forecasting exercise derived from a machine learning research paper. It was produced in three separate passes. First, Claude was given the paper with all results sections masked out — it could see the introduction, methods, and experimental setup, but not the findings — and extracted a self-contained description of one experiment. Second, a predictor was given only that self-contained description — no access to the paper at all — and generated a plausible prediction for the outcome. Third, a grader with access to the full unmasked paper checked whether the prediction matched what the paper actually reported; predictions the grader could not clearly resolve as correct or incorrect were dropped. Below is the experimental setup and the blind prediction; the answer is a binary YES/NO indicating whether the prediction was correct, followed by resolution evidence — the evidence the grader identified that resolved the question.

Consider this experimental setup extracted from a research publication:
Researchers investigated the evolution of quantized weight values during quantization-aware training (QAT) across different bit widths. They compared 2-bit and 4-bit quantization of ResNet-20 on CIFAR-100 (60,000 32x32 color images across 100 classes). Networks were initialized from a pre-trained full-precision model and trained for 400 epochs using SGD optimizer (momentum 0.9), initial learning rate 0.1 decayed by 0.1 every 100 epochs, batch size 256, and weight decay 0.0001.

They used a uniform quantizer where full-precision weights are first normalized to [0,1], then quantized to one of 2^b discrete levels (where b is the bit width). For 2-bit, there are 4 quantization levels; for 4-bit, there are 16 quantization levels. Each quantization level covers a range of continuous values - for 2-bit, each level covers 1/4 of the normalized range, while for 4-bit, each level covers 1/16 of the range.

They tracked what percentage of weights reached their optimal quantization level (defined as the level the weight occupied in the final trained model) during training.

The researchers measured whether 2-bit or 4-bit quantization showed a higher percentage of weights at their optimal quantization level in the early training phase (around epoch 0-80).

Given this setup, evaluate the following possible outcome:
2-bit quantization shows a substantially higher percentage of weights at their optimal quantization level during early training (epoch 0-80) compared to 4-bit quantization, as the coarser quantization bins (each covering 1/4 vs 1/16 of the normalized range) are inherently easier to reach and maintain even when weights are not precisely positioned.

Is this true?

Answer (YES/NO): YES